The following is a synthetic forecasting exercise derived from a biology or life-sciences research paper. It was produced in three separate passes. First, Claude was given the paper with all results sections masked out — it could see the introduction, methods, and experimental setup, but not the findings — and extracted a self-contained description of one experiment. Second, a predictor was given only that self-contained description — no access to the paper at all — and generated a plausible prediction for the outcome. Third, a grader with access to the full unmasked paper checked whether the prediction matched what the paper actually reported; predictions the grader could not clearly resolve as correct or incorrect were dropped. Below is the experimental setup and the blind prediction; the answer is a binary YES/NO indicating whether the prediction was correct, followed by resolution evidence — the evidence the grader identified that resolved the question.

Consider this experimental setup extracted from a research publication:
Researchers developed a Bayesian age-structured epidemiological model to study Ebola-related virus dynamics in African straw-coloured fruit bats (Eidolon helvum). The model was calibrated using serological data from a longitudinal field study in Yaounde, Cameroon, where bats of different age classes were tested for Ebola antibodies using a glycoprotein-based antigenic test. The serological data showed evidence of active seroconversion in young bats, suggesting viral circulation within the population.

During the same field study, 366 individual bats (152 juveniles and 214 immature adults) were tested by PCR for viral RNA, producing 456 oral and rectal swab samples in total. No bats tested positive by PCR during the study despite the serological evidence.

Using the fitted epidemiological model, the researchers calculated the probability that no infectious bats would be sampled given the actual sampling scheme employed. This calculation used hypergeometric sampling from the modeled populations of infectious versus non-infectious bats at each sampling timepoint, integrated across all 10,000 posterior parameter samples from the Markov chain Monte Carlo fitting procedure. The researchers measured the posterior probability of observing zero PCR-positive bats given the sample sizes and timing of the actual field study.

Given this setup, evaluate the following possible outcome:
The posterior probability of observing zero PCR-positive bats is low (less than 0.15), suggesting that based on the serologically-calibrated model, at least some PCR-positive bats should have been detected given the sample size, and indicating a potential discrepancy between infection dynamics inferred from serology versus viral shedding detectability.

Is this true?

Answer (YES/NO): YES